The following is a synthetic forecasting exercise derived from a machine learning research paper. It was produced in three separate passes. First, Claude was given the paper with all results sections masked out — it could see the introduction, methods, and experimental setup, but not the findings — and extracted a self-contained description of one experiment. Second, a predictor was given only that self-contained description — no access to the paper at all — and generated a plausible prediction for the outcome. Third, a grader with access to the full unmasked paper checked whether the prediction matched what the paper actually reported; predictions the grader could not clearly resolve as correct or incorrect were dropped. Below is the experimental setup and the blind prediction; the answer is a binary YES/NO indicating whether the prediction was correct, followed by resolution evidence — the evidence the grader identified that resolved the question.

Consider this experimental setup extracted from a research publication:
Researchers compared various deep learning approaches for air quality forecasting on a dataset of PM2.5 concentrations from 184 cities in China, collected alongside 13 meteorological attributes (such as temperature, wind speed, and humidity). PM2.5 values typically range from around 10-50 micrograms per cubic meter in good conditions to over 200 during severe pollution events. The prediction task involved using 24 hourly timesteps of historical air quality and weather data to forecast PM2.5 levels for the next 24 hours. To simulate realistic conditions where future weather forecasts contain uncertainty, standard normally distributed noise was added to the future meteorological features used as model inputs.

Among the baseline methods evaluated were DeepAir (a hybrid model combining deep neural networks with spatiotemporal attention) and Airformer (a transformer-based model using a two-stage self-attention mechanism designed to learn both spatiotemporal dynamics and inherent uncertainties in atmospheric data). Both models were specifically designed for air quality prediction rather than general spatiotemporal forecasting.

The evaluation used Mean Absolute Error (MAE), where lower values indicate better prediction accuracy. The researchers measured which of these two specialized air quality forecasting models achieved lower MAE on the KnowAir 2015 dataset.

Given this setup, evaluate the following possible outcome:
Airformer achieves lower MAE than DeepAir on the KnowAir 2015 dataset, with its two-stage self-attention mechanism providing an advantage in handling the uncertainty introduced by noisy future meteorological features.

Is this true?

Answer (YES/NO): NO